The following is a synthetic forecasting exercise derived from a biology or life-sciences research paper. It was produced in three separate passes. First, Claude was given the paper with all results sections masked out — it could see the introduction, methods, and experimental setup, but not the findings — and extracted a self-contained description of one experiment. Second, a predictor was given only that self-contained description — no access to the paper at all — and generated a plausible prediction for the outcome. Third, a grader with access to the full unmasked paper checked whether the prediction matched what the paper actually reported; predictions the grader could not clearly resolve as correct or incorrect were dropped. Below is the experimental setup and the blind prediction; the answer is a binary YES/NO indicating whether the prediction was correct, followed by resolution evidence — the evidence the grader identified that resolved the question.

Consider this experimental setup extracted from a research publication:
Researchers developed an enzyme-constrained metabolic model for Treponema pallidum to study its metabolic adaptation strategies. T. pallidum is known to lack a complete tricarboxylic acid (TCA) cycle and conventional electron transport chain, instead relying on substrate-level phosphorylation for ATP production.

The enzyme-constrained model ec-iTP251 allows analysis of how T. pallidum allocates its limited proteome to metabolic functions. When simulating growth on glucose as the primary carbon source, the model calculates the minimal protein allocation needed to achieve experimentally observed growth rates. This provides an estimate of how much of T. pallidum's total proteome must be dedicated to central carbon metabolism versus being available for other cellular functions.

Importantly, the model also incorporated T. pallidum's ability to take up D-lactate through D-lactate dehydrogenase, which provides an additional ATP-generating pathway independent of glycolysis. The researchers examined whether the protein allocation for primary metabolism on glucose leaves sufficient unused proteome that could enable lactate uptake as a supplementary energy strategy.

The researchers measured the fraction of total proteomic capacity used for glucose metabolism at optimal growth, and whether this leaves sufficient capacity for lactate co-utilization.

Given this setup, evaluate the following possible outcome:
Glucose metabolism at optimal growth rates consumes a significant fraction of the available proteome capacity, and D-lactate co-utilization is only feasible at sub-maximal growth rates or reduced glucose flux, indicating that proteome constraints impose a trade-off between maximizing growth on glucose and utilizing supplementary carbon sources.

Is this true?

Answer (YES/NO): NO